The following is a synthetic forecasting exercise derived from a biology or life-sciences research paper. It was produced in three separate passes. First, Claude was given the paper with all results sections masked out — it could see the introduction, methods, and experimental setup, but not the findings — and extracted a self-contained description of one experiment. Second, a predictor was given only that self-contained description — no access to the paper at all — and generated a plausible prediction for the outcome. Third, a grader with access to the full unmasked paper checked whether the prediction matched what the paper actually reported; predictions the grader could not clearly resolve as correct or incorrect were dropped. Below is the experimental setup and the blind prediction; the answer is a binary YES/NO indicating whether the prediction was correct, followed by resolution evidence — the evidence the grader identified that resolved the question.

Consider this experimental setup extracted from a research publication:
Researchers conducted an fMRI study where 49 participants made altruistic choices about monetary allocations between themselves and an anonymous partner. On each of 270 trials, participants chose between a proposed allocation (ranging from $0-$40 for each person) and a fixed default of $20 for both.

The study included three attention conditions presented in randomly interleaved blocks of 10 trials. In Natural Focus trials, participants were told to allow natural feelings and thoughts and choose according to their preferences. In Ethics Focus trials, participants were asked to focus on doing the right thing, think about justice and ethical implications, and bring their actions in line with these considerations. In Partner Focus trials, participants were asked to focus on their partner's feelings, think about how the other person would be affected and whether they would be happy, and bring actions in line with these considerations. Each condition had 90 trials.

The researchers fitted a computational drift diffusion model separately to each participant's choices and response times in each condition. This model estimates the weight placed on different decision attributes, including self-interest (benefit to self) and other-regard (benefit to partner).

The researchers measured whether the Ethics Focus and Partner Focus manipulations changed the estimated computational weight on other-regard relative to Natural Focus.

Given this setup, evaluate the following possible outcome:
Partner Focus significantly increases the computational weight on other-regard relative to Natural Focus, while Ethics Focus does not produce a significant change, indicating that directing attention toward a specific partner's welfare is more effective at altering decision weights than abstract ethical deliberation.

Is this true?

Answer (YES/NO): NO